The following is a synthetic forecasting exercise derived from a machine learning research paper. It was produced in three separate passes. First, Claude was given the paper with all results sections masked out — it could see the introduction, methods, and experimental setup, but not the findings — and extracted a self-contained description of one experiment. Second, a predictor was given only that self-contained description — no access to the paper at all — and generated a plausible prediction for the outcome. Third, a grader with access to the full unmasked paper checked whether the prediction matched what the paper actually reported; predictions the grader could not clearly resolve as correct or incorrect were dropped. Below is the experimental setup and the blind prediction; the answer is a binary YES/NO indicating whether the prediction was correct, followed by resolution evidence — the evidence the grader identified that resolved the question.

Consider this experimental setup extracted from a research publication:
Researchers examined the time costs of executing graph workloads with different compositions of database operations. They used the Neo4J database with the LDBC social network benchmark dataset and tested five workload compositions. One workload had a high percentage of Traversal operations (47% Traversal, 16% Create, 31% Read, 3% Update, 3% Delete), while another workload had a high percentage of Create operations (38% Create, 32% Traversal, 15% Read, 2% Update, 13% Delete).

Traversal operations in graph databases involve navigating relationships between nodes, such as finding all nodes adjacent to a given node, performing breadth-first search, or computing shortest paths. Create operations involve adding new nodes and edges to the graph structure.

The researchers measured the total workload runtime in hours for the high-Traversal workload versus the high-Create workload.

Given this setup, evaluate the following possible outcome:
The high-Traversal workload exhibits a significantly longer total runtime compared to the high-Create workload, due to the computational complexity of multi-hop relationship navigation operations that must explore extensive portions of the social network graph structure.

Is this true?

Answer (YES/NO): YES